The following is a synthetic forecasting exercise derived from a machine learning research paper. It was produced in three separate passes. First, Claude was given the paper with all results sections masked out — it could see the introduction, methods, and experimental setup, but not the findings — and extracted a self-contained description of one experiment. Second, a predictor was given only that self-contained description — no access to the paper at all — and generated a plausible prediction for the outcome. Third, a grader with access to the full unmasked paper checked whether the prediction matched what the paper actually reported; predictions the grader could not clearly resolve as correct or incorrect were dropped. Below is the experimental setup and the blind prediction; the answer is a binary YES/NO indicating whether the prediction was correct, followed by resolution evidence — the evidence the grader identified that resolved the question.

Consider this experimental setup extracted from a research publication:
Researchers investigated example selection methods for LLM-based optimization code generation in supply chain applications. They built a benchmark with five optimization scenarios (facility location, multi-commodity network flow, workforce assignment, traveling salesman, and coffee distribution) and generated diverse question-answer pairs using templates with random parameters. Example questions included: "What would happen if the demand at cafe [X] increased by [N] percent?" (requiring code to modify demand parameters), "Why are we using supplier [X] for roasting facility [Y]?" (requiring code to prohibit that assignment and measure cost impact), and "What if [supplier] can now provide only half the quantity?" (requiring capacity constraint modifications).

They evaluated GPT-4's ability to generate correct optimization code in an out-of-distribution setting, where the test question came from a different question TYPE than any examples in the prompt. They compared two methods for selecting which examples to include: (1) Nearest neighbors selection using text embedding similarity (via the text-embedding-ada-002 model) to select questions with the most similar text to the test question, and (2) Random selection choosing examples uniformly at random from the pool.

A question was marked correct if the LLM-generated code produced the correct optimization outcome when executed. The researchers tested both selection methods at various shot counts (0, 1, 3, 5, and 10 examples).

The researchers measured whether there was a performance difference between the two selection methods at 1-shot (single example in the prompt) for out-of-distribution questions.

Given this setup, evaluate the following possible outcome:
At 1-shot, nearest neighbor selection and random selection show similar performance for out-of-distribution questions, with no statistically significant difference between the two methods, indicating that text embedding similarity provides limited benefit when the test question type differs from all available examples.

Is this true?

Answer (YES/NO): YES